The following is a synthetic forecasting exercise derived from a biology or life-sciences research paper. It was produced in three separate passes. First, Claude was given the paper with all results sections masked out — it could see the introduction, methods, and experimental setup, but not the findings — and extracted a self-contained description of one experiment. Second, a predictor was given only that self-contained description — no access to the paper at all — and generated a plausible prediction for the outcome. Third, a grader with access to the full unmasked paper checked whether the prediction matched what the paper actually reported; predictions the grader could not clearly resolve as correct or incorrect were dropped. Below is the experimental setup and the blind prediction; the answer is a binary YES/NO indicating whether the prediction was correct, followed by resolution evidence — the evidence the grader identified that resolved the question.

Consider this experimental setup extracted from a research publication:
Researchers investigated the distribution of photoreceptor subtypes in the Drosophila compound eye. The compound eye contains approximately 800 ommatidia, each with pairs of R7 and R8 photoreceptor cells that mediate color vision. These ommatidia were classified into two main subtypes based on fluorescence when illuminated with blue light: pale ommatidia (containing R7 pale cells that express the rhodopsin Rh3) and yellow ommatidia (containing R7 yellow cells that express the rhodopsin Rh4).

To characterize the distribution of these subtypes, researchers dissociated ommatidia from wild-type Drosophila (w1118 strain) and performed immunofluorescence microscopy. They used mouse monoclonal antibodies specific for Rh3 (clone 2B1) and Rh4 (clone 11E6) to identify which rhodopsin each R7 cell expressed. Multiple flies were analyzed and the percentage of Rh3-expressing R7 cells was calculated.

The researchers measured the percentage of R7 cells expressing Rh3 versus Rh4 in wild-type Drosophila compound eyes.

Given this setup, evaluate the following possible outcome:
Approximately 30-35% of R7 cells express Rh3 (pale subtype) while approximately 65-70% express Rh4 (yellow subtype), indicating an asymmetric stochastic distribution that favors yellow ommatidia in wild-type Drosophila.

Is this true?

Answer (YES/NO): YES